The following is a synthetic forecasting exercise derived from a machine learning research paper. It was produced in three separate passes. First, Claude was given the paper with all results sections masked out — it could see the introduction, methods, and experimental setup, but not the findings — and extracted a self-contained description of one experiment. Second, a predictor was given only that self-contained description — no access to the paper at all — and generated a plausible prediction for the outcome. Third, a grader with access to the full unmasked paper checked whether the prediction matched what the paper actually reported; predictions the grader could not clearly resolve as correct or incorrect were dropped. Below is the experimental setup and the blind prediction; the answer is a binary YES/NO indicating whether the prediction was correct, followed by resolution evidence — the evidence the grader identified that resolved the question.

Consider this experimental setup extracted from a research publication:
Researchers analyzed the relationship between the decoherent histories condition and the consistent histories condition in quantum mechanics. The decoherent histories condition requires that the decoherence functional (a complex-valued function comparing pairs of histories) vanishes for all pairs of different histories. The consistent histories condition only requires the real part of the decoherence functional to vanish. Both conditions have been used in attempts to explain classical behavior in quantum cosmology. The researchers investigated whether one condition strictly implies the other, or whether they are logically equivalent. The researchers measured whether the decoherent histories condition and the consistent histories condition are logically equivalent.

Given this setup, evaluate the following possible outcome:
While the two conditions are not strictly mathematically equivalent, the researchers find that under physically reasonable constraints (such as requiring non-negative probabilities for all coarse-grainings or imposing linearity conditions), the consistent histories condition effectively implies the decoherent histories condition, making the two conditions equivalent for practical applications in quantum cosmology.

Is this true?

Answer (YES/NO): NO